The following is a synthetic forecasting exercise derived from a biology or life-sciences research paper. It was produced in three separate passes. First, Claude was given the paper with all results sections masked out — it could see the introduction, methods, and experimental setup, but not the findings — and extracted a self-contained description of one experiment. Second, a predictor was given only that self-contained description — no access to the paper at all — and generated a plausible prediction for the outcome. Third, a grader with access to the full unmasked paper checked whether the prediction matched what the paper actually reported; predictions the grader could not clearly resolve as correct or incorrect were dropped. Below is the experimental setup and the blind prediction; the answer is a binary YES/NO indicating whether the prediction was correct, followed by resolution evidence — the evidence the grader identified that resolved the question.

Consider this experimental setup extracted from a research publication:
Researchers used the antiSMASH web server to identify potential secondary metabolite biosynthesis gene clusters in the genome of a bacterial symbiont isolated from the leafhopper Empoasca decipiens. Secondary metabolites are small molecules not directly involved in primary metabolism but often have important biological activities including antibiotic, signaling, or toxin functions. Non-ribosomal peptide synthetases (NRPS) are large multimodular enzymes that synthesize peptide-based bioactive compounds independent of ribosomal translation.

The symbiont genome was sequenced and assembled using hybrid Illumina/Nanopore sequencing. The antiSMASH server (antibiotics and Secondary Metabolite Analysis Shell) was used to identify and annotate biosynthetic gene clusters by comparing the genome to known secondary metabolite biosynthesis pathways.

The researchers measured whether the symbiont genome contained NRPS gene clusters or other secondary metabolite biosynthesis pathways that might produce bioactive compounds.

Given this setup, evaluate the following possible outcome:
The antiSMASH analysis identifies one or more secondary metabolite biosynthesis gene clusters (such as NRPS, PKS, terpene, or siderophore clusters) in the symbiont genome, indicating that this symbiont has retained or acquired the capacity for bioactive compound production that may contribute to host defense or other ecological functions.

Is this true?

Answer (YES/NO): YES